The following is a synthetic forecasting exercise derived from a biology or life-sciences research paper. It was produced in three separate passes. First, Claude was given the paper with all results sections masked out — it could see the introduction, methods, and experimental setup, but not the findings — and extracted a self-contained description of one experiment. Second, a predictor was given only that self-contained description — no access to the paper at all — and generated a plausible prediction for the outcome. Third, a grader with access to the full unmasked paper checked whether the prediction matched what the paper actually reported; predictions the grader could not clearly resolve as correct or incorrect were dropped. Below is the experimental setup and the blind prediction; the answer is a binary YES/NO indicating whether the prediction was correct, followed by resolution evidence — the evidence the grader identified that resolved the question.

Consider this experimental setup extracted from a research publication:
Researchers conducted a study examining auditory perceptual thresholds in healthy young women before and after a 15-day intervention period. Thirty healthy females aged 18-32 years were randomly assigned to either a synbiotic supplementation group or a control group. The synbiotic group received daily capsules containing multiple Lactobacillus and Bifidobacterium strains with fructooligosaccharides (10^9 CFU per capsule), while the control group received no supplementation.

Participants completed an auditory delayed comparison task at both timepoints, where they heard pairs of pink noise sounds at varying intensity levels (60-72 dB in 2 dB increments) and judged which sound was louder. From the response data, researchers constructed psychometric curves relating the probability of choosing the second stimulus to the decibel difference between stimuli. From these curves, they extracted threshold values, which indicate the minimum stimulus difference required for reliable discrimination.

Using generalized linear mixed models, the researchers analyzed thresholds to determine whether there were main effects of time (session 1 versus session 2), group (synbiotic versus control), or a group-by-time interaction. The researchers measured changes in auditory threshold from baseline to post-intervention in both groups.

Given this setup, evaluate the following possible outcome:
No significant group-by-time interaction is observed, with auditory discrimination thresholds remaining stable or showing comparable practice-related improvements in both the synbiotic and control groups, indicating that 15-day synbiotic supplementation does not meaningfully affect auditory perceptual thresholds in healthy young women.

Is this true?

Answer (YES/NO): YES